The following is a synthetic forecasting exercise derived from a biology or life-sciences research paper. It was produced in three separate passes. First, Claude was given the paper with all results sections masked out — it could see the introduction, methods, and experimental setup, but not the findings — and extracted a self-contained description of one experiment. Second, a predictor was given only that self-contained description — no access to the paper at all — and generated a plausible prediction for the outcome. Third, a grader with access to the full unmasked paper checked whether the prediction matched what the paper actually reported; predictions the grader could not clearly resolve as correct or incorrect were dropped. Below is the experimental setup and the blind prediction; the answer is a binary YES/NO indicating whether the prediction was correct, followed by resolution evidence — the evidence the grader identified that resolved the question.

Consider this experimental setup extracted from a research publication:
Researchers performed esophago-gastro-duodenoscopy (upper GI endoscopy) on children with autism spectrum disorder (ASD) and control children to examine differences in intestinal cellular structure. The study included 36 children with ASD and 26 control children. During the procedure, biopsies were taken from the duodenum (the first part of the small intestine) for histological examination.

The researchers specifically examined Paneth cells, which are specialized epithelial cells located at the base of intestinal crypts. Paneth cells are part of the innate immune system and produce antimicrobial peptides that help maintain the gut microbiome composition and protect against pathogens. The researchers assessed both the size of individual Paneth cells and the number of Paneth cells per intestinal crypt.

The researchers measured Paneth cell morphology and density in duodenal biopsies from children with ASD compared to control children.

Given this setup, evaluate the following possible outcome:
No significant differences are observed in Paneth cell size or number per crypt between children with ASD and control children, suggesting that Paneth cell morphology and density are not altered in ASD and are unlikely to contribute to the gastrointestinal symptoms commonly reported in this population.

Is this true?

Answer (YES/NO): NO